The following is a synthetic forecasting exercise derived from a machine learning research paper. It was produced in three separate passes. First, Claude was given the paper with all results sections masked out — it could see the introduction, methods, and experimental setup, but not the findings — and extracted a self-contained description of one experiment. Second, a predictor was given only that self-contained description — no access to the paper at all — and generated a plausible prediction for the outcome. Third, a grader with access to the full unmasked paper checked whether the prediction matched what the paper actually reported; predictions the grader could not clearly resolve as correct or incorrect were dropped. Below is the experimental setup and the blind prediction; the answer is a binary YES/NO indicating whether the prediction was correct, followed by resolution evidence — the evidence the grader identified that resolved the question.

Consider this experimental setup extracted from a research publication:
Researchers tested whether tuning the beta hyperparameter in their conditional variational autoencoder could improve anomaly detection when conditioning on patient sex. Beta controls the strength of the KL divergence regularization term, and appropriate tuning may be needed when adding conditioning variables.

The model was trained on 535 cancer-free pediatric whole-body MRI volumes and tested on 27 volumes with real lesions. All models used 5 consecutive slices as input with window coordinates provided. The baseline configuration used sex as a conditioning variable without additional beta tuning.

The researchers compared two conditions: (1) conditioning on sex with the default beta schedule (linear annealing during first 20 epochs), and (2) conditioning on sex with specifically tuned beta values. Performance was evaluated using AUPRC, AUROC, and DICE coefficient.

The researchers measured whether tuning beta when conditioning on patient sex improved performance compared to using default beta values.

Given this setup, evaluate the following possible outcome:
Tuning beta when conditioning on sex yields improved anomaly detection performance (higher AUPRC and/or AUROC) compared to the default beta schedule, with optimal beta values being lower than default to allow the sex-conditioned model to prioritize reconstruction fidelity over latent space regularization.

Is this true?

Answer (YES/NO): NO